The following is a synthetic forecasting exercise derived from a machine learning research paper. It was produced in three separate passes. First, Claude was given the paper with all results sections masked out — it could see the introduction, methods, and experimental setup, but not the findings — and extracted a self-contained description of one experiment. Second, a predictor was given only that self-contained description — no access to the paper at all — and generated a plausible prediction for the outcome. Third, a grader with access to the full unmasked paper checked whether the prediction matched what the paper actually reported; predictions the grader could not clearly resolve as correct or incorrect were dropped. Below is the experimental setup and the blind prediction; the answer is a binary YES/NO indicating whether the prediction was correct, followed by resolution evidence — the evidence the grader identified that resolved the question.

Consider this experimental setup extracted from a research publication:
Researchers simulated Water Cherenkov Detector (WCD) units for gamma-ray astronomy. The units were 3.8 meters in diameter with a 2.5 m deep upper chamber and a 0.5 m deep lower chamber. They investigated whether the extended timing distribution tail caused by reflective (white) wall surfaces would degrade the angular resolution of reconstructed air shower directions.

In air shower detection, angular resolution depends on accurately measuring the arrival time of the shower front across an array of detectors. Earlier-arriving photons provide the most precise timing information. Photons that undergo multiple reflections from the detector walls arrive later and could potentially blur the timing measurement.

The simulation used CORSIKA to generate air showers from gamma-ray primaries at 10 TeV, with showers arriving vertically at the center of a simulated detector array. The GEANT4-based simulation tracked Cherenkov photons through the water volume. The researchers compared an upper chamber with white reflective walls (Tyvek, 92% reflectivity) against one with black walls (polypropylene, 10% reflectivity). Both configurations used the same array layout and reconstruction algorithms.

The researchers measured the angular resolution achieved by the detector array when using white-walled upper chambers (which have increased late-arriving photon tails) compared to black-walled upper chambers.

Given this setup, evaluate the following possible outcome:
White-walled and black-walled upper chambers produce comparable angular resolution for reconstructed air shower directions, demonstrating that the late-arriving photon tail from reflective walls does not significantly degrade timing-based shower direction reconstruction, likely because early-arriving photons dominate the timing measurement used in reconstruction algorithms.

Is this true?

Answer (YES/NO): YES